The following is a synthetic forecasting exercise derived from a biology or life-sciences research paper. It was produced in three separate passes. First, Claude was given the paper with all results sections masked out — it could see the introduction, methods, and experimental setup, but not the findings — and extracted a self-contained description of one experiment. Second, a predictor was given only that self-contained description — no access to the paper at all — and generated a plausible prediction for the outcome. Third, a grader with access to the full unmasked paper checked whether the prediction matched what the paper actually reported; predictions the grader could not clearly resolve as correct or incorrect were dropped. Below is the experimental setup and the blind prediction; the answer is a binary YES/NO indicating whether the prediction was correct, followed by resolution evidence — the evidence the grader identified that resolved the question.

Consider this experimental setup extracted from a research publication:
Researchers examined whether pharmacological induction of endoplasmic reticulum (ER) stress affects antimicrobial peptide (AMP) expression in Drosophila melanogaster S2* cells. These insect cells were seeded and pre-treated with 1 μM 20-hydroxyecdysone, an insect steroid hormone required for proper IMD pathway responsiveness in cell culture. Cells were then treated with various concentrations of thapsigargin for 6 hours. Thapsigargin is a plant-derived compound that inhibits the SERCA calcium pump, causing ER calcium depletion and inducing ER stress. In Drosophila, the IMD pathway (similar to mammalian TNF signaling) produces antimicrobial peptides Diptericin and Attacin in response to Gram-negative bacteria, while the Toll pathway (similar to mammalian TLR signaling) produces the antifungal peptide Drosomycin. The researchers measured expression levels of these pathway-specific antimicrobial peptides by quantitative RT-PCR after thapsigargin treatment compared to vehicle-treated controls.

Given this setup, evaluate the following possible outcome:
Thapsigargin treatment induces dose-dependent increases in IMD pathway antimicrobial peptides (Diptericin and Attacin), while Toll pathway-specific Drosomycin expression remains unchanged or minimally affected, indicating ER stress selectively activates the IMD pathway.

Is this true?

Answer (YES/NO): YES